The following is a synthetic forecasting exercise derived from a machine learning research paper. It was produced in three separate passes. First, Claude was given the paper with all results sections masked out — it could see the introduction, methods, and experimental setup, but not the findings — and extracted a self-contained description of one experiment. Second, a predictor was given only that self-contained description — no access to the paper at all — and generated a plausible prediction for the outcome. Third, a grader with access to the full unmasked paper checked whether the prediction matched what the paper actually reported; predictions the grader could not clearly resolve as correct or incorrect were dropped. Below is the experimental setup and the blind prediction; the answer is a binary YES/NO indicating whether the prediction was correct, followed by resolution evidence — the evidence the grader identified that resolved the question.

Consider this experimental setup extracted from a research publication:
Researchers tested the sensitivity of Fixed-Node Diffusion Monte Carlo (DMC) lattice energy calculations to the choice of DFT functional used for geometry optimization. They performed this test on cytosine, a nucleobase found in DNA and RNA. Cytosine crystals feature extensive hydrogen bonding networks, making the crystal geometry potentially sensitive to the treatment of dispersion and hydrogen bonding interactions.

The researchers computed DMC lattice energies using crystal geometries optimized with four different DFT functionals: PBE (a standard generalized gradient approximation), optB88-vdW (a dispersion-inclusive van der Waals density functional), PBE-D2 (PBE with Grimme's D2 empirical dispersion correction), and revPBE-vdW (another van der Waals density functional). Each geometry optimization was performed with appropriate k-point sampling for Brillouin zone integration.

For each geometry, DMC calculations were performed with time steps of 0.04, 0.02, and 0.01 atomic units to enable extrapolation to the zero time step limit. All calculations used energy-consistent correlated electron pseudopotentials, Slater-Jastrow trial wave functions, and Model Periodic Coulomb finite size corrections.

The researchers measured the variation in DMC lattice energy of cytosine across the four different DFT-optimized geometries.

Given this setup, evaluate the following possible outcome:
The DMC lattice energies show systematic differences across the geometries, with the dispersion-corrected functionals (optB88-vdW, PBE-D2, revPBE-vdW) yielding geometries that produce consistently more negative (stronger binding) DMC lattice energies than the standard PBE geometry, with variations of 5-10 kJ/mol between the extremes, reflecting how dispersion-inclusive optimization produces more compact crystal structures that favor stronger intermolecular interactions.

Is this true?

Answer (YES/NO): NO